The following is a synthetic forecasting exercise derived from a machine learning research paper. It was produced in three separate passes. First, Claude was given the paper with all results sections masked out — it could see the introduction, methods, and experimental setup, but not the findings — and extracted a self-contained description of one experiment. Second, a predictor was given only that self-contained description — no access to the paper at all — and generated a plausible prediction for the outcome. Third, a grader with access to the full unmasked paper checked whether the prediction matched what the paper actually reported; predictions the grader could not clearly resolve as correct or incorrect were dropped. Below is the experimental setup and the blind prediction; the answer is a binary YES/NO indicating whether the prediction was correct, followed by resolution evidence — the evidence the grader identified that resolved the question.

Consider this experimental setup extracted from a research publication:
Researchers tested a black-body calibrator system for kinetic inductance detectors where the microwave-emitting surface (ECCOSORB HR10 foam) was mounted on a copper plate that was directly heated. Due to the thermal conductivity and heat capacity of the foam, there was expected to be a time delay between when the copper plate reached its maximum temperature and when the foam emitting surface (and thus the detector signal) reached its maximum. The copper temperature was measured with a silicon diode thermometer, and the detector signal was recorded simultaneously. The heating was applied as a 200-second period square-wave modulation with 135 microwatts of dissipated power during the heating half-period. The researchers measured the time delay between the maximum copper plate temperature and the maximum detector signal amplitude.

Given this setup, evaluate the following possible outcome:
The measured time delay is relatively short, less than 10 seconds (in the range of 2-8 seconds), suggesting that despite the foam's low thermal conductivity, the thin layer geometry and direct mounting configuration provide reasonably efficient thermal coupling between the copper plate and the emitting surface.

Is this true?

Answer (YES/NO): YES